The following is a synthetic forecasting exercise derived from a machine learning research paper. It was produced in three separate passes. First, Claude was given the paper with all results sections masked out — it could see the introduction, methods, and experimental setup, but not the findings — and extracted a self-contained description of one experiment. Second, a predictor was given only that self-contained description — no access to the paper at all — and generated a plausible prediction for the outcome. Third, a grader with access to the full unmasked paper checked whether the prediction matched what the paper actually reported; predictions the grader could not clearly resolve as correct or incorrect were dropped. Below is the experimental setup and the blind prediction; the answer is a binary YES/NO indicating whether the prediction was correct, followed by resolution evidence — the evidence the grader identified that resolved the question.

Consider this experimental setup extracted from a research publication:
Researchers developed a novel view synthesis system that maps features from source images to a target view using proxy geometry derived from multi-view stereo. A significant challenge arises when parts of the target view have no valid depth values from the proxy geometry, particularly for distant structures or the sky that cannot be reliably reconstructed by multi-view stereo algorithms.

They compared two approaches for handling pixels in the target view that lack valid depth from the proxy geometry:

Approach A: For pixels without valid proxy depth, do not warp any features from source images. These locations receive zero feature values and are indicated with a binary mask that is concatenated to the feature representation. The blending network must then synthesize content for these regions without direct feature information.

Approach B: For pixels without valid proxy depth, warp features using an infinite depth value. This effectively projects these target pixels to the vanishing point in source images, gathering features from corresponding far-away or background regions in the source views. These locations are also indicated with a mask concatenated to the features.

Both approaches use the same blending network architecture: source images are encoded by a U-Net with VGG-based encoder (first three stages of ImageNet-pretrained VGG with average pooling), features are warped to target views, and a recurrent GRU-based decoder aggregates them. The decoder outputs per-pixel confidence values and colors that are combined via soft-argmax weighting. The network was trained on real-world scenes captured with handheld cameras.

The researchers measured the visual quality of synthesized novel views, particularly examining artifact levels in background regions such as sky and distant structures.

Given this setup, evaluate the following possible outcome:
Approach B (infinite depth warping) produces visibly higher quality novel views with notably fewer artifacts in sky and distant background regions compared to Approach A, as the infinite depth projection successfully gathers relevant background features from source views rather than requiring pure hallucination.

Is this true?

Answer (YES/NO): YES